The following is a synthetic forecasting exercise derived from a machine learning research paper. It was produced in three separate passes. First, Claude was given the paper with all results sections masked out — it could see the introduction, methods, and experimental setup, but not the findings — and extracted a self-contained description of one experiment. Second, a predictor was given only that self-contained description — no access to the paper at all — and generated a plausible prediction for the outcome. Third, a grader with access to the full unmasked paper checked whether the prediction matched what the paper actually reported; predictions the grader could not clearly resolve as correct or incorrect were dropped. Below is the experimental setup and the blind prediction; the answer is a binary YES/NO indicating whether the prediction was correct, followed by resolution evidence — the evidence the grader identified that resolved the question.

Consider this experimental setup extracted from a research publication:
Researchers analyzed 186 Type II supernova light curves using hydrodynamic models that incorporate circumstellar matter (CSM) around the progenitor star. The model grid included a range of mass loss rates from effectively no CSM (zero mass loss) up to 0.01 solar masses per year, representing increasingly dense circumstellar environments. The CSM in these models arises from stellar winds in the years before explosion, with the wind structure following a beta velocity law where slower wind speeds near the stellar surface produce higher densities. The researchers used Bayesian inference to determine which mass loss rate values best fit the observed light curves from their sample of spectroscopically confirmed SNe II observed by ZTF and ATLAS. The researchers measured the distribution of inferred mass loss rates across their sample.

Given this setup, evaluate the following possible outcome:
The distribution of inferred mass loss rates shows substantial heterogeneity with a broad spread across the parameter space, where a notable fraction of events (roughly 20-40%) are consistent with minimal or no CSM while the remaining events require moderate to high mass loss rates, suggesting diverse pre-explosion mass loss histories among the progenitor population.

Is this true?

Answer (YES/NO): NO